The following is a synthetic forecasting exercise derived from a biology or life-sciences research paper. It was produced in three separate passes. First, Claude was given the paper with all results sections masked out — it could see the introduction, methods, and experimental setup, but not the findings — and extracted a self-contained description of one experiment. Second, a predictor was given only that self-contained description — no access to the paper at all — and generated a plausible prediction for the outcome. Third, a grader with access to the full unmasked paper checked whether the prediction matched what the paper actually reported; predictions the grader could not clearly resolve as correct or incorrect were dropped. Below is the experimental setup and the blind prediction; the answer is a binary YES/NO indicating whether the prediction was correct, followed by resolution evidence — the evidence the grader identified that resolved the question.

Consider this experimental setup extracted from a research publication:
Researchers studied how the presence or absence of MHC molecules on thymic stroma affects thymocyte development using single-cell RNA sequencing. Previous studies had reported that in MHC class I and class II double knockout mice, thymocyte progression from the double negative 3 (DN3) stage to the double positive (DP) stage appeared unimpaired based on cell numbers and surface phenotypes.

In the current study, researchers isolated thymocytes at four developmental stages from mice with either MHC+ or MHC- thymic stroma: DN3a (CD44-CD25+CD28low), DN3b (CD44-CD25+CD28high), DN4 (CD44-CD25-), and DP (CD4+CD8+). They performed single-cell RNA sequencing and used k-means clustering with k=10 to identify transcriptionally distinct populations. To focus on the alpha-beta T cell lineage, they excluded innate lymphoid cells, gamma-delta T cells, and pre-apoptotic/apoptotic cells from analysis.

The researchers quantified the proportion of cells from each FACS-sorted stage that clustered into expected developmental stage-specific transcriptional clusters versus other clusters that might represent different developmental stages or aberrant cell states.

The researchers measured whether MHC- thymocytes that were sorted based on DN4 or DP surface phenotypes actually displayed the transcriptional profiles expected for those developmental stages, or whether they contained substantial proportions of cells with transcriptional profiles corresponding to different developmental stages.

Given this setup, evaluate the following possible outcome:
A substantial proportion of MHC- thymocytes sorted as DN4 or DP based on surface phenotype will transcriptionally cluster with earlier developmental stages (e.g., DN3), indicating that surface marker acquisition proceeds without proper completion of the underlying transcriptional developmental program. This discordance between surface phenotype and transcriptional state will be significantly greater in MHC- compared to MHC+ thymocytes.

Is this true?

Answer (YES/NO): YES